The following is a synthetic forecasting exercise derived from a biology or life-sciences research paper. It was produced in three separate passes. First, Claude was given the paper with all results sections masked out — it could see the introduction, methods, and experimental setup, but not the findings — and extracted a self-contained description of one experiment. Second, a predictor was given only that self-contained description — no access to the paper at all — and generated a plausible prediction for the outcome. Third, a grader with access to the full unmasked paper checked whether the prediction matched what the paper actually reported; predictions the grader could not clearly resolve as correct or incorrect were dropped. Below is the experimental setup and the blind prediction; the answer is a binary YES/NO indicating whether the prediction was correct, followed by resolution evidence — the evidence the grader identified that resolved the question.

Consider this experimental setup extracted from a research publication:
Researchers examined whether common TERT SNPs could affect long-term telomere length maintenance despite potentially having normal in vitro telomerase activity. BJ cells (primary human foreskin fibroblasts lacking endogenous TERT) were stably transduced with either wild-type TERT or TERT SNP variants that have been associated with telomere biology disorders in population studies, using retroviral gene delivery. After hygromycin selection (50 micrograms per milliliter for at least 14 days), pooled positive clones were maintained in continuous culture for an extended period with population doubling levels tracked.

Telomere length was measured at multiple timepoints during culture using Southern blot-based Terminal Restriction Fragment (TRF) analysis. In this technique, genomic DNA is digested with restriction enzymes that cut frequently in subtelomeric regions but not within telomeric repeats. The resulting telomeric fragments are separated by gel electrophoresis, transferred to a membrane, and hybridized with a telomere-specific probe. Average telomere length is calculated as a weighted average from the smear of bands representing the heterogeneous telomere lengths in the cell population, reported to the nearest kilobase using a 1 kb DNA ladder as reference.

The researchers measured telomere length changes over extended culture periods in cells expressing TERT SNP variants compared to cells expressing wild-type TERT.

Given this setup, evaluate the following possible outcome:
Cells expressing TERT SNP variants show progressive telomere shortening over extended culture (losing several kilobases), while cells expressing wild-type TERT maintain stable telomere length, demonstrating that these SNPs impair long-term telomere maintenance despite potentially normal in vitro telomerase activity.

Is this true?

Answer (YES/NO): NO